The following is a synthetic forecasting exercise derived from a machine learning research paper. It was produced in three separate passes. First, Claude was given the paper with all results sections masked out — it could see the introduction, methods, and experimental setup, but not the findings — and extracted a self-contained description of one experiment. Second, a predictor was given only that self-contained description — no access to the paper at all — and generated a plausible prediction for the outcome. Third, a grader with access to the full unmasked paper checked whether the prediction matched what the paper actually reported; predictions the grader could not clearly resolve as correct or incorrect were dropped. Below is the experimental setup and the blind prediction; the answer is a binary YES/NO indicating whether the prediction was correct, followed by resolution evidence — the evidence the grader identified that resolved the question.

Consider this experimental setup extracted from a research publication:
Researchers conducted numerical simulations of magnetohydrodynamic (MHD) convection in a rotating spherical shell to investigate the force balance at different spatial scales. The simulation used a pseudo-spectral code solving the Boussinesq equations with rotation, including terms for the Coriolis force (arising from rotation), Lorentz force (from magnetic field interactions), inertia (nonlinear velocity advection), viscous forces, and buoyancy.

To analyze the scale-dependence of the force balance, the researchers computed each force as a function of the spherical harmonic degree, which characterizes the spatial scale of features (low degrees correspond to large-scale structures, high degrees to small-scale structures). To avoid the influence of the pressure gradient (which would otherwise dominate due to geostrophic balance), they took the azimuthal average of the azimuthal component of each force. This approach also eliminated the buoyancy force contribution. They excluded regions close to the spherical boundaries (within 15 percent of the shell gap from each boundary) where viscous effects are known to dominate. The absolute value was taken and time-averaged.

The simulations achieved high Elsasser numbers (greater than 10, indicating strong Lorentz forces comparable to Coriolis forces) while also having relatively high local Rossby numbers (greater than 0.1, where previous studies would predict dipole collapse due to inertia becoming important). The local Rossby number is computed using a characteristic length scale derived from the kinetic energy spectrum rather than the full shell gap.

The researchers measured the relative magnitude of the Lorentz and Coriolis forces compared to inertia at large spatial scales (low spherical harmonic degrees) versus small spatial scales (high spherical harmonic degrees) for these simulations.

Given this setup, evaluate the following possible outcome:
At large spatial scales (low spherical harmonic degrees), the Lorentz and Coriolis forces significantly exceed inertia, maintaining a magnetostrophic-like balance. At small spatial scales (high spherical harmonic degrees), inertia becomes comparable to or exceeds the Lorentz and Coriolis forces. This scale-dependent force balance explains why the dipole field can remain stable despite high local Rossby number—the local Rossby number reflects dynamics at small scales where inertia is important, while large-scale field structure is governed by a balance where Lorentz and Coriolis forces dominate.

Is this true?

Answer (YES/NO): YES